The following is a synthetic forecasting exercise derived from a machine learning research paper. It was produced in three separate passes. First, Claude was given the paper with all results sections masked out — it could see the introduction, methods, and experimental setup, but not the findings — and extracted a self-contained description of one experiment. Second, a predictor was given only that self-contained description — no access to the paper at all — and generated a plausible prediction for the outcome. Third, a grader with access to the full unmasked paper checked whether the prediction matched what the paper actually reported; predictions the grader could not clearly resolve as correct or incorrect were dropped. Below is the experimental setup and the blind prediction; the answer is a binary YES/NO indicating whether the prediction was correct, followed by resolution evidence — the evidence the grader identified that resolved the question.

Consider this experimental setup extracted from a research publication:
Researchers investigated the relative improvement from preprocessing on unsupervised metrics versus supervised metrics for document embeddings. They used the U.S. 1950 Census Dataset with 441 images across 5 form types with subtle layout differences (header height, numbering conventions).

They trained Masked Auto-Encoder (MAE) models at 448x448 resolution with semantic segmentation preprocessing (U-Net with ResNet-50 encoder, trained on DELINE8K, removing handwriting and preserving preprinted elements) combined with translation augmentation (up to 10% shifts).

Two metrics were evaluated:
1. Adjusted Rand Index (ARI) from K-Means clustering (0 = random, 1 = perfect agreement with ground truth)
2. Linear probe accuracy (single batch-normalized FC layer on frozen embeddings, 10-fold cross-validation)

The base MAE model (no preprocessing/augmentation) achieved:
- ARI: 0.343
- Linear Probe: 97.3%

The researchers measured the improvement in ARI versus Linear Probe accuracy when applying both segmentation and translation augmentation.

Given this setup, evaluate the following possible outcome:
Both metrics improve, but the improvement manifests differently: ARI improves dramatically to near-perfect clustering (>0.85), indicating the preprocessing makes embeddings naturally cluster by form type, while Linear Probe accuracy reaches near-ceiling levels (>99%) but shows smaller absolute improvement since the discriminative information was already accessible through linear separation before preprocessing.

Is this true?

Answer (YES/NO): NO